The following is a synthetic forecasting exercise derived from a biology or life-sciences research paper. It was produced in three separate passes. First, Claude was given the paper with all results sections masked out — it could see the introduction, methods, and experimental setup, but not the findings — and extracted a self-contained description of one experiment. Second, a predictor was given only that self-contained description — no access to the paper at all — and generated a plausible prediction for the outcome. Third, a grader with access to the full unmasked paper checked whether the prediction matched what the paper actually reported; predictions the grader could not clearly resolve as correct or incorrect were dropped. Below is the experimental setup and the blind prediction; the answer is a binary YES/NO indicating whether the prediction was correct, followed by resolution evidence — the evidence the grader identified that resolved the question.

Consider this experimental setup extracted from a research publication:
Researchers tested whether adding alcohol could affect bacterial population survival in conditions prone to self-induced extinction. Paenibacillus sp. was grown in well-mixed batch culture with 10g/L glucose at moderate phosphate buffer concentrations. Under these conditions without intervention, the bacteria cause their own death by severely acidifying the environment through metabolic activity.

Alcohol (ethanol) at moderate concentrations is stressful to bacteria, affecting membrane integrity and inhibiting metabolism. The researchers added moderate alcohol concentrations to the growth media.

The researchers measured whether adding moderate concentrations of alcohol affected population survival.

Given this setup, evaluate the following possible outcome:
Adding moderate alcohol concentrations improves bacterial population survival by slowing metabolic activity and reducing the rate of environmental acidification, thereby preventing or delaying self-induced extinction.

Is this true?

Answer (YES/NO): YES